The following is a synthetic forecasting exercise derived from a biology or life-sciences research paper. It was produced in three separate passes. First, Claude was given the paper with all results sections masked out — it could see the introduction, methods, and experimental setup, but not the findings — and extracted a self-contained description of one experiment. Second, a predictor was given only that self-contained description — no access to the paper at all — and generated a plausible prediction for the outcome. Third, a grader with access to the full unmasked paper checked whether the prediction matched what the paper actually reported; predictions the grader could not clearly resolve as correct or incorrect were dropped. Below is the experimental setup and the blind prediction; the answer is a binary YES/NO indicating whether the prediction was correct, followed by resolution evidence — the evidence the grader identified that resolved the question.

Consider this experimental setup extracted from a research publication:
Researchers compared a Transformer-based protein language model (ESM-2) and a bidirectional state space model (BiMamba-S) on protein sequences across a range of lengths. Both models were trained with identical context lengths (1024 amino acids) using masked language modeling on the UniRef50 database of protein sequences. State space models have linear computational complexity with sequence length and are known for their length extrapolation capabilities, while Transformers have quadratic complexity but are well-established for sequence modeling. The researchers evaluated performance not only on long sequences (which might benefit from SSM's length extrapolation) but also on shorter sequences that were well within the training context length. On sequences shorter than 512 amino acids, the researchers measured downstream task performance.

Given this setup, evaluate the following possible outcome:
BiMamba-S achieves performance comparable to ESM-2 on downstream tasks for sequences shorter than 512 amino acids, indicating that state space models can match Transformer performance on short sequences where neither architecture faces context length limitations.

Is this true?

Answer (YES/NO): NO